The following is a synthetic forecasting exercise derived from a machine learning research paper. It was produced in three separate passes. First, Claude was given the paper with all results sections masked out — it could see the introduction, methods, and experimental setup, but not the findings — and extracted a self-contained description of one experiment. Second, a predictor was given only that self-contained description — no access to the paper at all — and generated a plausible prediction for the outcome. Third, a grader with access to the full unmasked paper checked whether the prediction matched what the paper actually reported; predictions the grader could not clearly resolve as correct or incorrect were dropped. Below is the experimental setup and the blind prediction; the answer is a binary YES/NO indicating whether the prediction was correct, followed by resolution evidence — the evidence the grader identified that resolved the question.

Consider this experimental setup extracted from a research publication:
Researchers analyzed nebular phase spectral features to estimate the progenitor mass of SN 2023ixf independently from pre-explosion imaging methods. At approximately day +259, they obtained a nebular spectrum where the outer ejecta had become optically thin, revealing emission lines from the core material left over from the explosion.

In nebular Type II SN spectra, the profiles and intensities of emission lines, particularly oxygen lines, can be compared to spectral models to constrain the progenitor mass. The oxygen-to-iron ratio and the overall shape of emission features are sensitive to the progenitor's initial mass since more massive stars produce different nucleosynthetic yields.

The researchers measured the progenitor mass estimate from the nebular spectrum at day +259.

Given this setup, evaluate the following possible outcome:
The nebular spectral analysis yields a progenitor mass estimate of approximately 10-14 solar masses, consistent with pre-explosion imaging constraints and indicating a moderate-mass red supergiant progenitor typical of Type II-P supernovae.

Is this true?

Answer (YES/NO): NO